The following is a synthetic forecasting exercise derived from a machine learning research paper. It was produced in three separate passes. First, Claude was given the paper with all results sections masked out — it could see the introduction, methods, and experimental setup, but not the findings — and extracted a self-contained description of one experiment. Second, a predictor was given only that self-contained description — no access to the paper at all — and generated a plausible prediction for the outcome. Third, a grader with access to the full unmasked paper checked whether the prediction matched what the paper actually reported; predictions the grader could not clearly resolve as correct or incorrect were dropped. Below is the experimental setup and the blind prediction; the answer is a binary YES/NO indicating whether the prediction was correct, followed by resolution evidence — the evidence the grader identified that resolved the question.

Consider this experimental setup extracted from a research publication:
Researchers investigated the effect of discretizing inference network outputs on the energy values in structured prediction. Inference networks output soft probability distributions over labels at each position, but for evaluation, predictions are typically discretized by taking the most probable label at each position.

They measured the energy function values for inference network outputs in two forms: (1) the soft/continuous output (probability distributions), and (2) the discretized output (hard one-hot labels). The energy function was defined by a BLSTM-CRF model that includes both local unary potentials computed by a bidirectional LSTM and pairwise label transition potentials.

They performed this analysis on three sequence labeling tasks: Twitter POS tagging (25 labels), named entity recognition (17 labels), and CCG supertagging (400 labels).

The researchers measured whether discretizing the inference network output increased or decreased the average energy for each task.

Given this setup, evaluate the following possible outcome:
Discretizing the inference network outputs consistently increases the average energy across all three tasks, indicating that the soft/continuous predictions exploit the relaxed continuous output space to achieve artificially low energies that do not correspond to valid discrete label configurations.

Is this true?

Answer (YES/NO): NO